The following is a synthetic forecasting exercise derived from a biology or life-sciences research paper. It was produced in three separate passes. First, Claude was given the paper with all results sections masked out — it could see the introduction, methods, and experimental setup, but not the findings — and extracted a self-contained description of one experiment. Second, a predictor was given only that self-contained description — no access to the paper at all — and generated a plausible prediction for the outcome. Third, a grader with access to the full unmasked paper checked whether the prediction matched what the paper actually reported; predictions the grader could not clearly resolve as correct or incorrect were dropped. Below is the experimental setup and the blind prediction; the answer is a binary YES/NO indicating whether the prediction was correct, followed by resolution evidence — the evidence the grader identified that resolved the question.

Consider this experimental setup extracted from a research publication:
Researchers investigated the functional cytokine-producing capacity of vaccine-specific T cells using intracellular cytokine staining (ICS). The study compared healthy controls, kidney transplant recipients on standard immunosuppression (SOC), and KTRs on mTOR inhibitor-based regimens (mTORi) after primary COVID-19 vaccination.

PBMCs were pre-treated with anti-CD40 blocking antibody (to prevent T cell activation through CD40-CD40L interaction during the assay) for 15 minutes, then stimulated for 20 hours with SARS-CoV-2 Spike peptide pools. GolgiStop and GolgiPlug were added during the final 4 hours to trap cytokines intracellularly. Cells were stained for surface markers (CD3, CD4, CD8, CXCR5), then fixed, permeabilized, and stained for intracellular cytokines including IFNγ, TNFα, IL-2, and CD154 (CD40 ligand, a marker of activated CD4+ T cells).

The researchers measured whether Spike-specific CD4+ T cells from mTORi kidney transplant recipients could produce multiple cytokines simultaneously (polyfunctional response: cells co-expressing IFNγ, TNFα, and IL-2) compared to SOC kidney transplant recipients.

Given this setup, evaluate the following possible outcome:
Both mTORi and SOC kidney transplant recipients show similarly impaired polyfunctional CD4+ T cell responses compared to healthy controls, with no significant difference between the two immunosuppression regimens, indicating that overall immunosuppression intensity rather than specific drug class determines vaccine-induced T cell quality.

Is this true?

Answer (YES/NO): NO